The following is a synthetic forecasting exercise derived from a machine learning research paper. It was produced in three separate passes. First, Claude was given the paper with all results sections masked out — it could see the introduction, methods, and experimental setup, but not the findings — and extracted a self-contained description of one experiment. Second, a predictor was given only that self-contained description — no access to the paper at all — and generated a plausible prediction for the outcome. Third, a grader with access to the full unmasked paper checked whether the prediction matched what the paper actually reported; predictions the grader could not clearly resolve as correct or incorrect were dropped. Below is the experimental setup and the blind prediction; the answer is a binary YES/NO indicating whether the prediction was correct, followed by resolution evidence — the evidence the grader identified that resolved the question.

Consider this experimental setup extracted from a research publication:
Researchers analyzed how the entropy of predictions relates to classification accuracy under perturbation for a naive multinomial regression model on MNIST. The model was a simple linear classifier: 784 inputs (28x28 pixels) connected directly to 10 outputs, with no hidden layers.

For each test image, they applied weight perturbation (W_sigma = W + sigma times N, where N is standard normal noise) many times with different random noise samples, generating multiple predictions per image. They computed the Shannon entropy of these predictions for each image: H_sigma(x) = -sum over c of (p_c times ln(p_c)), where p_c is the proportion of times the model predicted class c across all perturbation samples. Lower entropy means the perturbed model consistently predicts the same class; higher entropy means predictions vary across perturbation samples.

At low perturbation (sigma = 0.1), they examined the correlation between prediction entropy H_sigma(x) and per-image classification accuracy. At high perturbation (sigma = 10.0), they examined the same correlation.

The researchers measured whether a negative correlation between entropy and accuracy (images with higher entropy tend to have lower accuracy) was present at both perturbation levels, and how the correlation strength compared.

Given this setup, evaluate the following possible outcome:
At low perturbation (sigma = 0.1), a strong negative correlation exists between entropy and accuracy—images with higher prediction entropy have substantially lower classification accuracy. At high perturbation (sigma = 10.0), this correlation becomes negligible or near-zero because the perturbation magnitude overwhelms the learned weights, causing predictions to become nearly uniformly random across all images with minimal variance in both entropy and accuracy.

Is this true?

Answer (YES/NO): NO